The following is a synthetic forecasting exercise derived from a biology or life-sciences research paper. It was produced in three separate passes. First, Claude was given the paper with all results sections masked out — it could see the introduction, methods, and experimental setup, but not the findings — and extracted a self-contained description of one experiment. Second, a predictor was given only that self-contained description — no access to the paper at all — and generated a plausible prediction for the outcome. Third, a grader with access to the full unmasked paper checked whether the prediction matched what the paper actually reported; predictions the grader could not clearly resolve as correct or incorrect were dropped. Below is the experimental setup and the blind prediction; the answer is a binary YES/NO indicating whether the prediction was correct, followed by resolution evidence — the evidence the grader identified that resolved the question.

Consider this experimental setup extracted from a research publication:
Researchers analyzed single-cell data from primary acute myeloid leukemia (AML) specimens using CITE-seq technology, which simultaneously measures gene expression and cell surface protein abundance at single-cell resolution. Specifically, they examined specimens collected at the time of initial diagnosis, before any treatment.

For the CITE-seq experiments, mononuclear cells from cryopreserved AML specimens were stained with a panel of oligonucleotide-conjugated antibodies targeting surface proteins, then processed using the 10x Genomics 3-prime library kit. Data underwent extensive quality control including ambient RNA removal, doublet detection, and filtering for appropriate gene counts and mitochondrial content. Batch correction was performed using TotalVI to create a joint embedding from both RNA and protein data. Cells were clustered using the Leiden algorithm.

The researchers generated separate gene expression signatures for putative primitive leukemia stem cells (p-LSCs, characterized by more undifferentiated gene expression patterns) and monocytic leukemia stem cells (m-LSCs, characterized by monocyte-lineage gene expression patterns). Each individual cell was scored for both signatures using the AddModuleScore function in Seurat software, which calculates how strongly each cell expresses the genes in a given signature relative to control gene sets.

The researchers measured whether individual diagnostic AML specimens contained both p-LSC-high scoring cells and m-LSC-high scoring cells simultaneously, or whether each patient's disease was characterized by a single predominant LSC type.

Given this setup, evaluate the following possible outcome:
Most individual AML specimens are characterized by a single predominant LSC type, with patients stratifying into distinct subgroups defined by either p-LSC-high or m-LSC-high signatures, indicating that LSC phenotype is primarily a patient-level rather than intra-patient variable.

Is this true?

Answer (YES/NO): NO